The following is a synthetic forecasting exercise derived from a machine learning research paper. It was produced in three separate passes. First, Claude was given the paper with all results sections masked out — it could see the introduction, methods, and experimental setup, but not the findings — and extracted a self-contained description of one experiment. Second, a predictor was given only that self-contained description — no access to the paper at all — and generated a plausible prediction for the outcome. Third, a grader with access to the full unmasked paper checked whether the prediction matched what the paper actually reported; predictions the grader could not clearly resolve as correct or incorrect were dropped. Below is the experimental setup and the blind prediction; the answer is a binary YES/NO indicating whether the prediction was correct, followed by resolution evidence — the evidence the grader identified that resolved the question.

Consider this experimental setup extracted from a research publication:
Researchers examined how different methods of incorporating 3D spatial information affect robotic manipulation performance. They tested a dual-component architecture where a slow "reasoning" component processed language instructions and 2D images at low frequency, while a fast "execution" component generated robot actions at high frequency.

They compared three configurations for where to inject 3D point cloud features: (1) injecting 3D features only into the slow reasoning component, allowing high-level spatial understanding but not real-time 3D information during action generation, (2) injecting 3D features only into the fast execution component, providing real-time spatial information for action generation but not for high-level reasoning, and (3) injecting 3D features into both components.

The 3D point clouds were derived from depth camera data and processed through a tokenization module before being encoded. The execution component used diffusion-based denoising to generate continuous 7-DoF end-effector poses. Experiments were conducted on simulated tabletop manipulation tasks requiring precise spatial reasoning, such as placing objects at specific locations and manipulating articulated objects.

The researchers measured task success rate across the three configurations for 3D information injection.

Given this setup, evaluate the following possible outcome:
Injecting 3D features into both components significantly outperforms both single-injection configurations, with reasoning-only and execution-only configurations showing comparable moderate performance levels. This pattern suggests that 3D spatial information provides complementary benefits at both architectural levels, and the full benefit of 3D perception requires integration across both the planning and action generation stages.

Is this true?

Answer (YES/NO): NO